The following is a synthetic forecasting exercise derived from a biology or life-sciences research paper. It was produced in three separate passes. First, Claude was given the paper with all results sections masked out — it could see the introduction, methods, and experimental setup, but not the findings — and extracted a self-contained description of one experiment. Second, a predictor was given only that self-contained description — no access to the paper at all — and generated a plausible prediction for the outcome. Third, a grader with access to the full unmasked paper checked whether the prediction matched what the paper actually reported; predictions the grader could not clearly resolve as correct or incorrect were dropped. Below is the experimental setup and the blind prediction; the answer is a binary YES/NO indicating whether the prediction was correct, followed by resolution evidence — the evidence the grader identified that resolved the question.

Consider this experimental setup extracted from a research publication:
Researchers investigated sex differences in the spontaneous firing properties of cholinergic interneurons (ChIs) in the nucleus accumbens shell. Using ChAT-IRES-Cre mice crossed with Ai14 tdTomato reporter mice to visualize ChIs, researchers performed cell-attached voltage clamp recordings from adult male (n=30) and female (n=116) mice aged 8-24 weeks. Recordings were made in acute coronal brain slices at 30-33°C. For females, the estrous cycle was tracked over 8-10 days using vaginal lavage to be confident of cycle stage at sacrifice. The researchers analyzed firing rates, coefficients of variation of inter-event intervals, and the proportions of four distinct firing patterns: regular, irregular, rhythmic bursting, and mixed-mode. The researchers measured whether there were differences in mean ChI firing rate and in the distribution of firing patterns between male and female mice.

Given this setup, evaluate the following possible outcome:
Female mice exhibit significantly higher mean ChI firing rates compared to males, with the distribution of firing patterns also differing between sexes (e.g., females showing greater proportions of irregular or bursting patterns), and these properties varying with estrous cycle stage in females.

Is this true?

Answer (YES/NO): NO